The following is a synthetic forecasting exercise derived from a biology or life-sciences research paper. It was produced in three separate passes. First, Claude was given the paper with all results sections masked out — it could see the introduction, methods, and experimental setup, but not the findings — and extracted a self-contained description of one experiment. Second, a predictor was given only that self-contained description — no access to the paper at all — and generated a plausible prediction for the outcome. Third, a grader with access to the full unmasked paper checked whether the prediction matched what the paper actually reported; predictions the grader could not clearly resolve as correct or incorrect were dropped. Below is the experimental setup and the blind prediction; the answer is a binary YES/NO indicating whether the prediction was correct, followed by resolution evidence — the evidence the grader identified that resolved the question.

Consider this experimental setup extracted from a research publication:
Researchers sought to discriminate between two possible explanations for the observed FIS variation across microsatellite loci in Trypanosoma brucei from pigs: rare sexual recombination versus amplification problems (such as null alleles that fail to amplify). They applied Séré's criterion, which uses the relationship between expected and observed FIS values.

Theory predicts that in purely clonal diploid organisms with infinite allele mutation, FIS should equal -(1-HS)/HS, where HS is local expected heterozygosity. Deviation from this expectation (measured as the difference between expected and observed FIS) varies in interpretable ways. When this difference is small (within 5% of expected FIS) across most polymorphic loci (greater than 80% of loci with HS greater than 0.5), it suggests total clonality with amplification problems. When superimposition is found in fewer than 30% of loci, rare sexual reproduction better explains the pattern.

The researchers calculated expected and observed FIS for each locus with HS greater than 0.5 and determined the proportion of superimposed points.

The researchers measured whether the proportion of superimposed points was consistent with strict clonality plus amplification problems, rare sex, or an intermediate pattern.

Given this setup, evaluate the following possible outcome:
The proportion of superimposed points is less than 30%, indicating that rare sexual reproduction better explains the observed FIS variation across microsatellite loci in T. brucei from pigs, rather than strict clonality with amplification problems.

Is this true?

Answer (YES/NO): YES